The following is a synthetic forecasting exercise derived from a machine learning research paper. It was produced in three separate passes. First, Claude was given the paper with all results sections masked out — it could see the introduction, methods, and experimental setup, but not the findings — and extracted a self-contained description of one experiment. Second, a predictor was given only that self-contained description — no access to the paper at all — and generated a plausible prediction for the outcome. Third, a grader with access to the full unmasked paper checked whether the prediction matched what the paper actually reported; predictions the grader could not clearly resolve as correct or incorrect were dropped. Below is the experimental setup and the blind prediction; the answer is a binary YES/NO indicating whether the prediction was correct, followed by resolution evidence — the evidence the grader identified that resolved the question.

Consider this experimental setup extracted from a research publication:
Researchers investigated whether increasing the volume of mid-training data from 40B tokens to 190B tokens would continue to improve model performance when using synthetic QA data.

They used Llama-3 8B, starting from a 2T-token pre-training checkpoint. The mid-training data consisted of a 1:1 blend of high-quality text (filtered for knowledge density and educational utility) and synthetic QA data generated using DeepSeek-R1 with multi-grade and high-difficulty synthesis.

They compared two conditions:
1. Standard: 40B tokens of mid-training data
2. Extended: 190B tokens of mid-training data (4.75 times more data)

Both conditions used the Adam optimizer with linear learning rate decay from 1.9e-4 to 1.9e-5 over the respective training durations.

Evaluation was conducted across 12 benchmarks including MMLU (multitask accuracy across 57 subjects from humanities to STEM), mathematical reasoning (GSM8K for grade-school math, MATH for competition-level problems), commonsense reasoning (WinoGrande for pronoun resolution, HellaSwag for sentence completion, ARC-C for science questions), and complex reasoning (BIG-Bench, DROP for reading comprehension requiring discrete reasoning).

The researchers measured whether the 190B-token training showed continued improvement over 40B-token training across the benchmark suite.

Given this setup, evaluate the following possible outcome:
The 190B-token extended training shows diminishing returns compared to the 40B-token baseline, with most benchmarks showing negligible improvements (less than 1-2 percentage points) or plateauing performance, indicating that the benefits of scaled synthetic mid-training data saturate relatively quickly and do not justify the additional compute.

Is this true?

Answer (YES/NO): NO